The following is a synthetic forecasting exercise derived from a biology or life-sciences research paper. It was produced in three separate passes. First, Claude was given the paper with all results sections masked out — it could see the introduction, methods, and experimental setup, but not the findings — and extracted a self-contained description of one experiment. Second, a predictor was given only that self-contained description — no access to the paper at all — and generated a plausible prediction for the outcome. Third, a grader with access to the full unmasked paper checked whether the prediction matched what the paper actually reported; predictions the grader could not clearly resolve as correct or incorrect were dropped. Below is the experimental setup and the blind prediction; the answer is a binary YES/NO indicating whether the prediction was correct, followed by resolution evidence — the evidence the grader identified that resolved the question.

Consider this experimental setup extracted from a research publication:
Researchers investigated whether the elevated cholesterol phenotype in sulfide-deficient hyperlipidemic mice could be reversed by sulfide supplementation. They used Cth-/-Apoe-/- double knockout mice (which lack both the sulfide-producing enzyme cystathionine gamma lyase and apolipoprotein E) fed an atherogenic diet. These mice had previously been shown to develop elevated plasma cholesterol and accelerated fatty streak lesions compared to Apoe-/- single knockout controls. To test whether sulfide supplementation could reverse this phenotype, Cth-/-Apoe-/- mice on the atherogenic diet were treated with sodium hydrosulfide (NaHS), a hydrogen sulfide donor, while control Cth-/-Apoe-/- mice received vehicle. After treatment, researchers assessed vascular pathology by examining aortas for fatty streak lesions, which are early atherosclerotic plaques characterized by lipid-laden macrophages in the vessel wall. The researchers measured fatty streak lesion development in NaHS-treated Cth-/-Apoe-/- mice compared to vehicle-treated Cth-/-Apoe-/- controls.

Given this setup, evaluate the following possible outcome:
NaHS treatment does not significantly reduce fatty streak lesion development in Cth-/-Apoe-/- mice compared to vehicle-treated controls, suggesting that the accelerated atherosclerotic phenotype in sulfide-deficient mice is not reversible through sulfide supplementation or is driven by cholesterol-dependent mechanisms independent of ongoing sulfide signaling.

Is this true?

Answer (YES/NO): NO